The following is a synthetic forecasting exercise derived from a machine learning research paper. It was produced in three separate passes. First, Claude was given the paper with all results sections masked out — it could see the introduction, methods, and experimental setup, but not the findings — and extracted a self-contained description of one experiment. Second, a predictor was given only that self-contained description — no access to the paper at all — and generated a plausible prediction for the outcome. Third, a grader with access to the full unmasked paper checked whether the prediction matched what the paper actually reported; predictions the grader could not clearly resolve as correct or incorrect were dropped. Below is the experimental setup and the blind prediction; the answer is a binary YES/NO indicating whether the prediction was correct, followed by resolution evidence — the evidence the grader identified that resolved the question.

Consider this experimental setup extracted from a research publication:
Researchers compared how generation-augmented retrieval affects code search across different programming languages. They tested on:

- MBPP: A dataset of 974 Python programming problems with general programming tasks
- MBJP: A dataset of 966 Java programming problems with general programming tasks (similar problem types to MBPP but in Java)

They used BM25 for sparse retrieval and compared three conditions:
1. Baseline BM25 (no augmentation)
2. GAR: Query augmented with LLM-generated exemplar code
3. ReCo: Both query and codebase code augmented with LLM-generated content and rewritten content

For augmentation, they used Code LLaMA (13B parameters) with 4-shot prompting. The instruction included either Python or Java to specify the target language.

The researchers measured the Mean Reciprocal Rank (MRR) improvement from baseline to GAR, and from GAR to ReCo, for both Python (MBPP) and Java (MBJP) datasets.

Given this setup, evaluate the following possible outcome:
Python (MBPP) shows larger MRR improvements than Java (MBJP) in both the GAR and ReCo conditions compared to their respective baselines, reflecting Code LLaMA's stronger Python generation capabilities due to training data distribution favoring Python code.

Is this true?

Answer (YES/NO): NO